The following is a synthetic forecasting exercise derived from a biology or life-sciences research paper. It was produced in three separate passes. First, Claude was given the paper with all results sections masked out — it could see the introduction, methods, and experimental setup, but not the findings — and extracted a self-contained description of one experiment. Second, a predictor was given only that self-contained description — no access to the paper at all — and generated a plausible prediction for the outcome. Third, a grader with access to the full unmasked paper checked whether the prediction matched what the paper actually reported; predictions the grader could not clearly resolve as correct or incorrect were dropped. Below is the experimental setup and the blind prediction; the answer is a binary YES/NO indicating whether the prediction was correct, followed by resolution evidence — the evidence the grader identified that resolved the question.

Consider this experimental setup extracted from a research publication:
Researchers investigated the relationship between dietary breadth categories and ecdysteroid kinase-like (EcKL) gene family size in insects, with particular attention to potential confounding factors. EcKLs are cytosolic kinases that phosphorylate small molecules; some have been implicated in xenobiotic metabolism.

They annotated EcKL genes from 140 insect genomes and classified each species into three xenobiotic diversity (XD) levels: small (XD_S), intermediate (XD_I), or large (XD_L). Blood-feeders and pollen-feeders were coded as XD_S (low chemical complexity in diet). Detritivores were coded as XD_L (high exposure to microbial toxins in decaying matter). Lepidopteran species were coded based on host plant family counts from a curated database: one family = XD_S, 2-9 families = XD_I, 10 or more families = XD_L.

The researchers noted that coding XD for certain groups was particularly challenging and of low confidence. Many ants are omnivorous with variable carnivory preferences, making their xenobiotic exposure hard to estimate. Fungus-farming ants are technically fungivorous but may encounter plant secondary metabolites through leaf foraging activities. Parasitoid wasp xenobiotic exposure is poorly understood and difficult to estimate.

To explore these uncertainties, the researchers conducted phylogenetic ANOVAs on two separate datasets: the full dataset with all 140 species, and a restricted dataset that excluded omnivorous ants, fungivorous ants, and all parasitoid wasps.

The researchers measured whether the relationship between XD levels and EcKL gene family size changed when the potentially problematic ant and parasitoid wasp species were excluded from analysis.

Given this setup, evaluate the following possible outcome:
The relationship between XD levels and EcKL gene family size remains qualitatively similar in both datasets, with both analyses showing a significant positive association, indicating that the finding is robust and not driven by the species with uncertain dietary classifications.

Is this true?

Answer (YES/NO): YES